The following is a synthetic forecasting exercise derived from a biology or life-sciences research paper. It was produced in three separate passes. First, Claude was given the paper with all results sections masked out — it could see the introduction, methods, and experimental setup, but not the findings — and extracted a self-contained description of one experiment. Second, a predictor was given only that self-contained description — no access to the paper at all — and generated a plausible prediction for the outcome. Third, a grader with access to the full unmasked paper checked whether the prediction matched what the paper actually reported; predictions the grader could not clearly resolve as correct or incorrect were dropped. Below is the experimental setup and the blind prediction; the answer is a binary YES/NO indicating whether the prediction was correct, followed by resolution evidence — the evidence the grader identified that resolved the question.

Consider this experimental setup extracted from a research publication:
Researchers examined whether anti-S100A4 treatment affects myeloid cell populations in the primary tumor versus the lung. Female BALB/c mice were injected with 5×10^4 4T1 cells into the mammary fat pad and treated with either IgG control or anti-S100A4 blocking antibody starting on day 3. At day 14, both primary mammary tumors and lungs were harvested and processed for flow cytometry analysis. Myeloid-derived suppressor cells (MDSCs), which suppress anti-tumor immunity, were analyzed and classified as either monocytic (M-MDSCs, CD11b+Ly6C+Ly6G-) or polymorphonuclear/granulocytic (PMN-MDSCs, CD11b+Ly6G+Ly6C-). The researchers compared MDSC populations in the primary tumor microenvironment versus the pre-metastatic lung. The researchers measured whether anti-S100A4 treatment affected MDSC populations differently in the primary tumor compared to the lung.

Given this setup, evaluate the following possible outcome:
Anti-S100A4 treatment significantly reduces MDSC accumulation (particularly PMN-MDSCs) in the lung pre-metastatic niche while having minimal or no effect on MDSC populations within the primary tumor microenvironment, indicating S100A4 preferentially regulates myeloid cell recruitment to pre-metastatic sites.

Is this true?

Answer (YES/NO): YES